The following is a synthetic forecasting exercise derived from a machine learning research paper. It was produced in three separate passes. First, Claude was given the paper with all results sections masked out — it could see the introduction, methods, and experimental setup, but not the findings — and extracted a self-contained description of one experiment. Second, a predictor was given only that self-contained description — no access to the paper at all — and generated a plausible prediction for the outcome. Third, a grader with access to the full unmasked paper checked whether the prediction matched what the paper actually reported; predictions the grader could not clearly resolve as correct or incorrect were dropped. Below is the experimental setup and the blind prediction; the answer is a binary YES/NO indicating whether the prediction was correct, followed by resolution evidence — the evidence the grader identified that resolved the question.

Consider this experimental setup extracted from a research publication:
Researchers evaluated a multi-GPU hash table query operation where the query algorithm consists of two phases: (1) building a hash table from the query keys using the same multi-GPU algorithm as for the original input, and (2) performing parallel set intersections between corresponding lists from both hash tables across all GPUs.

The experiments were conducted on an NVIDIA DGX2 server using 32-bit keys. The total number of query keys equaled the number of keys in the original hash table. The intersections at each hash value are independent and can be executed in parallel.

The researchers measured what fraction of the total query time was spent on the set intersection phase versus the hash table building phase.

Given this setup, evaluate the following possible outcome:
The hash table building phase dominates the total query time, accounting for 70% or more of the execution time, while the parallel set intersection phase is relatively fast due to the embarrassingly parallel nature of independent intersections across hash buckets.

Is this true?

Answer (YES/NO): YES